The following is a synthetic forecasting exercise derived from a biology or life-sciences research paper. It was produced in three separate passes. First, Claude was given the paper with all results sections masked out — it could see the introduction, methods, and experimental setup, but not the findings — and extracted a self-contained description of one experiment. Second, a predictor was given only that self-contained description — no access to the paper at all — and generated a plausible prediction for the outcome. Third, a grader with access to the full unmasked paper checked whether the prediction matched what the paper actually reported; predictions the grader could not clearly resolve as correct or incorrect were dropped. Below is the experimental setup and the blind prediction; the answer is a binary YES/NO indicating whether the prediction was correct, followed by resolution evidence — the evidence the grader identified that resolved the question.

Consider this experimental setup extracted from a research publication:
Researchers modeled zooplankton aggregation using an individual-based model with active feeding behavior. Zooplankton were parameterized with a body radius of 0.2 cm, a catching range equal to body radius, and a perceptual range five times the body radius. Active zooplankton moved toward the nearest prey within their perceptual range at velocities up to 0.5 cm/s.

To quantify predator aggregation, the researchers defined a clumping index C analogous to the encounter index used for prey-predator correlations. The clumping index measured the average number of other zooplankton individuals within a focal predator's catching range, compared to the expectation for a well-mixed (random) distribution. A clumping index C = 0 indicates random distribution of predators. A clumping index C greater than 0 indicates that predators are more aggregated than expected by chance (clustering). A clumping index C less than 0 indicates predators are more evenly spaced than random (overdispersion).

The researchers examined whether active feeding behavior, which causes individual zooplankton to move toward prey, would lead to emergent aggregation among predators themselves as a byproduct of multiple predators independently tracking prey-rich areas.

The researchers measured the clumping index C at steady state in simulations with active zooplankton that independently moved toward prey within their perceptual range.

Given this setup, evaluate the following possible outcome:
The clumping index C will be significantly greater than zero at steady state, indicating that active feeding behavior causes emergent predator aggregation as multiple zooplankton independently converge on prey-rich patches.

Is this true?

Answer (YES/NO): YES